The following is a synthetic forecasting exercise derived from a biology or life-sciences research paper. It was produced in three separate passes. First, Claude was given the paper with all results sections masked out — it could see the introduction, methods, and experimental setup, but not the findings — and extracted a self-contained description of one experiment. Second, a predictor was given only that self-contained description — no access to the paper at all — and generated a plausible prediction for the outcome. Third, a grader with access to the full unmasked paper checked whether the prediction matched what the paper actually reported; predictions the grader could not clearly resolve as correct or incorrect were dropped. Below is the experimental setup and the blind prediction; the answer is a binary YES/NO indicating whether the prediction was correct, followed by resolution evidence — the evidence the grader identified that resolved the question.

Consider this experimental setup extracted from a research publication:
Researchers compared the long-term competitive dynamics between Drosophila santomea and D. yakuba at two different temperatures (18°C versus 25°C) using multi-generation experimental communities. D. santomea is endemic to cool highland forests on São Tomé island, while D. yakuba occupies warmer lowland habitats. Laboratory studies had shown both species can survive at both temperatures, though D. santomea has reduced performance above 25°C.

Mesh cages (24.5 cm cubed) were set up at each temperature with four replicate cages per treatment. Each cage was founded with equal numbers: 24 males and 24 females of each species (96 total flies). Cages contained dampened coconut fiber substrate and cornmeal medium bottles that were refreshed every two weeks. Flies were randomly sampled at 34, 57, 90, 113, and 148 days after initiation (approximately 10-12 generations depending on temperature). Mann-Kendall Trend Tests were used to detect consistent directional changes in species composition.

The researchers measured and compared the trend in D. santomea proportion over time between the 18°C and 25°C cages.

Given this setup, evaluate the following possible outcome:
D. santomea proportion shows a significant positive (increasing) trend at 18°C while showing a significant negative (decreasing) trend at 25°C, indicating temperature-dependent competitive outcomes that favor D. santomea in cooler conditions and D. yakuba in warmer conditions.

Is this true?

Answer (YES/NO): NO